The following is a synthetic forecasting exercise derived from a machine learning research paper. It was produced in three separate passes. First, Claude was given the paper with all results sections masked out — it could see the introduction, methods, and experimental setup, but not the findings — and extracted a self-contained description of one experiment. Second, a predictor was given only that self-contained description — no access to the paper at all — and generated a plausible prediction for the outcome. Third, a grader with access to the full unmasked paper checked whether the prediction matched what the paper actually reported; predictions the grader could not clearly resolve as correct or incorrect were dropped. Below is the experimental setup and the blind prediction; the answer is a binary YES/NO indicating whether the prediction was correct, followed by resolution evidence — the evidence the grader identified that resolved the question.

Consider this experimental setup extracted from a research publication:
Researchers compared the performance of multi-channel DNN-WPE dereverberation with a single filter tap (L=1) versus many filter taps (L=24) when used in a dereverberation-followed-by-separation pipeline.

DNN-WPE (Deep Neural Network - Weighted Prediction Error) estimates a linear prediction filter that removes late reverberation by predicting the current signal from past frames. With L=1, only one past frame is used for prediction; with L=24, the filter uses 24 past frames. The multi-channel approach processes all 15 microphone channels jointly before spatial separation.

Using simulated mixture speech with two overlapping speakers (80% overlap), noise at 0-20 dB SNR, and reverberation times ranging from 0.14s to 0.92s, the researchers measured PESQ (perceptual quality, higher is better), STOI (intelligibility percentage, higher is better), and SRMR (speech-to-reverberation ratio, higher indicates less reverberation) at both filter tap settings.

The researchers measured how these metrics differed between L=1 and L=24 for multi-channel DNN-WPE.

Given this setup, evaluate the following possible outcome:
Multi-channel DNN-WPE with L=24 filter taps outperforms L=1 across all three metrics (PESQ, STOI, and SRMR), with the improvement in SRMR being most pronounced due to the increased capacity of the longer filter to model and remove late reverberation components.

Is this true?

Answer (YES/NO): NO